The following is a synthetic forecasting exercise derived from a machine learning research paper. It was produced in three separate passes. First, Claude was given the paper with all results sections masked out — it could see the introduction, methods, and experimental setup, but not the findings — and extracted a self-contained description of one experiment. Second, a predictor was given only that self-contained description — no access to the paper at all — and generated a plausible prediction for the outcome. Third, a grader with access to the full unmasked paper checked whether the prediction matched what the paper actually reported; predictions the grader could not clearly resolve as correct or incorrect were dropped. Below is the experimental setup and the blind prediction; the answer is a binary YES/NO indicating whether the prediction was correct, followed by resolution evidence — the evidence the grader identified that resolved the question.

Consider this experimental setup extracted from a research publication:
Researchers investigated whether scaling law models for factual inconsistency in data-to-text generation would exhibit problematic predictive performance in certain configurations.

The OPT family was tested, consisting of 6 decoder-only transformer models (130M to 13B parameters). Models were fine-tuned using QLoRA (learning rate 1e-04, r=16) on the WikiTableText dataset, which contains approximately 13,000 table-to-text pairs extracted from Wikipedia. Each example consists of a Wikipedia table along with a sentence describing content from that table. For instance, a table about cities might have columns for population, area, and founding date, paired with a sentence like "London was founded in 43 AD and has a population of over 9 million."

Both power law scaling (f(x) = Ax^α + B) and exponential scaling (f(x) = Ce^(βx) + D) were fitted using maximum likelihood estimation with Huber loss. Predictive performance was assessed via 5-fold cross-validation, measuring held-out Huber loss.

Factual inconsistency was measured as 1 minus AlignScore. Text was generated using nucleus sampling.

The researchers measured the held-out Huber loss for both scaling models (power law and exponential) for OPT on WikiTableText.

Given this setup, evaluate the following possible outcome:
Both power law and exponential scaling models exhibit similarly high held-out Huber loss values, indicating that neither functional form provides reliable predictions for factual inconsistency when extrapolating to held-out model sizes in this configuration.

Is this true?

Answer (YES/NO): NO